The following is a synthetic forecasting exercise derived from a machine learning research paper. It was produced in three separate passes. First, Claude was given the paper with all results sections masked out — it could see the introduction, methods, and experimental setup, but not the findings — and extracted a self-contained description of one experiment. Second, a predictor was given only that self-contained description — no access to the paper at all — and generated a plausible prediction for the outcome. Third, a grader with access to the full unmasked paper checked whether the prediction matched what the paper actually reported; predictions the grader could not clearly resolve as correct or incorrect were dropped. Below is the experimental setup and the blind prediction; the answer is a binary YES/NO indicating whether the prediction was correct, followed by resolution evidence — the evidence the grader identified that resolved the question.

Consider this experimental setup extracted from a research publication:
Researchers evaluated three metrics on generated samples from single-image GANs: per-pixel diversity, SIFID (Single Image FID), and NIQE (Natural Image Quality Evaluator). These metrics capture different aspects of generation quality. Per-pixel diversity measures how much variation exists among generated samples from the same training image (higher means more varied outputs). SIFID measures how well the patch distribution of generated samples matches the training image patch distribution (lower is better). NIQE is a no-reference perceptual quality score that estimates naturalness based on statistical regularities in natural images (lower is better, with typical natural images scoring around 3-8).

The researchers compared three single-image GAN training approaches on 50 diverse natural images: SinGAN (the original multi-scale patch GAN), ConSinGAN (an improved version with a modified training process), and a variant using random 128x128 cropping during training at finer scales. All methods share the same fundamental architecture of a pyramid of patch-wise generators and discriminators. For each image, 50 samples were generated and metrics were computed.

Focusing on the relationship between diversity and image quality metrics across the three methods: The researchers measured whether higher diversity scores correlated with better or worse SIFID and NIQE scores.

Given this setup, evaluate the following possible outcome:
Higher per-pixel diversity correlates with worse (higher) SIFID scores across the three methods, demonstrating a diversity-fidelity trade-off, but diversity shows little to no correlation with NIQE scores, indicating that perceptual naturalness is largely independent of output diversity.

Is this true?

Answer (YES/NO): NO